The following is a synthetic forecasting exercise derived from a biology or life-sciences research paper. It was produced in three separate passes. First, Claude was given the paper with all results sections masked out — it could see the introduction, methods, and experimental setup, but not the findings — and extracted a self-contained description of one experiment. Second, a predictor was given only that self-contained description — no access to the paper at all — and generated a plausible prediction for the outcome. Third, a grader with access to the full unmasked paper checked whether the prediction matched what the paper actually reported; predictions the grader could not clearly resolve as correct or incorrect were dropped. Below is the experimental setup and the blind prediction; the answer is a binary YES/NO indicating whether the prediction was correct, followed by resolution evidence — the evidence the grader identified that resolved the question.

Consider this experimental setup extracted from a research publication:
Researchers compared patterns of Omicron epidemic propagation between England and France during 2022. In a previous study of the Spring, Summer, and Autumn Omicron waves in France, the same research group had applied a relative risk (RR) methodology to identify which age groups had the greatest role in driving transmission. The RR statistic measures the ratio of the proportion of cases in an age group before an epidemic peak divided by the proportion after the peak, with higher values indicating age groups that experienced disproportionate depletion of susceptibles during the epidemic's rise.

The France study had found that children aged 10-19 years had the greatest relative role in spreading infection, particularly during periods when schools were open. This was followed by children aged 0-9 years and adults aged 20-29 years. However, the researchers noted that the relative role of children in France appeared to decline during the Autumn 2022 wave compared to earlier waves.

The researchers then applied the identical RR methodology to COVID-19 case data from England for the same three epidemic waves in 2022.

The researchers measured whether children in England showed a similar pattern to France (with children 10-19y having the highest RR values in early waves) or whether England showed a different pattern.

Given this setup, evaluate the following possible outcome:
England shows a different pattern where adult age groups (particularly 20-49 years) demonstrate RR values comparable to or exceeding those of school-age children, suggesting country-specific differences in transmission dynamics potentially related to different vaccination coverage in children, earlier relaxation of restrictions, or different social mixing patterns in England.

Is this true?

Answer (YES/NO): NO